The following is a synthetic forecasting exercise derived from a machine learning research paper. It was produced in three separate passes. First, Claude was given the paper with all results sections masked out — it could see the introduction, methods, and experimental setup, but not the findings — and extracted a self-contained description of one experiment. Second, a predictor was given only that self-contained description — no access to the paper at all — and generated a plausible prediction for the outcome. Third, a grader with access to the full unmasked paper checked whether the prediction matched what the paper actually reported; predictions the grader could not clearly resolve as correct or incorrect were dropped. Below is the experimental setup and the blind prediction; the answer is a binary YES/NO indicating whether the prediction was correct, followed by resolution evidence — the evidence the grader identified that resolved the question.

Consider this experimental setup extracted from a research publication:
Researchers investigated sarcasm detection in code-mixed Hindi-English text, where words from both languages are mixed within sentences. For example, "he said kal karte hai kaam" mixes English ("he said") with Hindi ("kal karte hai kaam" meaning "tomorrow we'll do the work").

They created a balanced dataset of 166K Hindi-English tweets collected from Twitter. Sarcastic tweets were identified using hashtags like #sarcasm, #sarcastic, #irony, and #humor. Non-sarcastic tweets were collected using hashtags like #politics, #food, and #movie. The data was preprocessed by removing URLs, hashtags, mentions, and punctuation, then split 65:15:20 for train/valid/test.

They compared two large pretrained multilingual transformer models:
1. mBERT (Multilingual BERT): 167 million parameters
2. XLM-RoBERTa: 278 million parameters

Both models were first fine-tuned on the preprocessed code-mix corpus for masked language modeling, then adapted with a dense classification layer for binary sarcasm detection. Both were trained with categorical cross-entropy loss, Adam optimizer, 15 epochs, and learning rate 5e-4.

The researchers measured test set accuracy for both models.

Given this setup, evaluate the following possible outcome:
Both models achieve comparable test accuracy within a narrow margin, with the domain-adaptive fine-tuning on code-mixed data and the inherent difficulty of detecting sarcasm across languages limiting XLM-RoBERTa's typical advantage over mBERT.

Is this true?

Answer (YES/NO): YES